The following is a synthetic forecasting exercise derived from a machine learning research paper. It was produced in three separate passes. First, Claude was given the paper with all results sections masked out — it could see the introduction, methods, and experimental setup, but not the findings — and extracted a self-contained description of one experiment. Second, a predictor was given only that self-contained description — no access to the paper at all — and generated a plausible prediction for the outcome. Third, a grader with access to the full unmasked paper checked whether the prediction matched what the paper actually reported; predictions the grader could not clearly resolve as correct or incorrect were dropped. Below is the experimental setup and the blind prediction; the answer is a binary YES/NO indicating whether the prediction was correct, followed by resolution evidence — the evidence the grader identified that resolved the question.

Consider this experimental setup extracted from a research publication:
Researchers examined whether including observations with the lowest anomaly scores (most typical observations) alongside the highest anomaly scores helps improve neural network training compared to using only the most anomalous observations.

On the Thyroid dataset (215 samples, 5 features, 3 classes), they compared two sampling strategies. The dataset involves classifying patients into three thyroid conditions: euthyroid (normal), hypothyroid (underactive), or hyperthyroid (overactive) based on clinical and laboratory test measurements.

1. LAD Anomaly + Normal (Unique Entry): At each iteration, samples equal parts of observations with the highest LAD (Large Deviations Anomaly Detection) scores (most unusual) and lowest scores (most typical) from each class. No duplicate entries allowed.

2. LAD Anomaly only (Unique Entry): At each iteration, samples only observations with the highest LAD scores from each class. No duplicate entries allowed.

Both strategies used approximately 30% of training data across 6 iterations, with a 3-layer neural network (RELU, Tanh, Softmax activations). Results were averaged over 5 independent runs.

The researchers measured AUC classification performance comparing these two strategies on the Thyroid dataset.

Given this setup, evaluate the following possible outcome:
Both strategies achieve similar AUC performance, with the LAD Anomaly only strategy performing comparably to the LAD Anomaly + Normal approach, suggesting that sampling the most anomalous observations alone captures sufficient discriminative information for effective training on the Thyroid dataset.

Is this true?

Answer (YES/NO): YES